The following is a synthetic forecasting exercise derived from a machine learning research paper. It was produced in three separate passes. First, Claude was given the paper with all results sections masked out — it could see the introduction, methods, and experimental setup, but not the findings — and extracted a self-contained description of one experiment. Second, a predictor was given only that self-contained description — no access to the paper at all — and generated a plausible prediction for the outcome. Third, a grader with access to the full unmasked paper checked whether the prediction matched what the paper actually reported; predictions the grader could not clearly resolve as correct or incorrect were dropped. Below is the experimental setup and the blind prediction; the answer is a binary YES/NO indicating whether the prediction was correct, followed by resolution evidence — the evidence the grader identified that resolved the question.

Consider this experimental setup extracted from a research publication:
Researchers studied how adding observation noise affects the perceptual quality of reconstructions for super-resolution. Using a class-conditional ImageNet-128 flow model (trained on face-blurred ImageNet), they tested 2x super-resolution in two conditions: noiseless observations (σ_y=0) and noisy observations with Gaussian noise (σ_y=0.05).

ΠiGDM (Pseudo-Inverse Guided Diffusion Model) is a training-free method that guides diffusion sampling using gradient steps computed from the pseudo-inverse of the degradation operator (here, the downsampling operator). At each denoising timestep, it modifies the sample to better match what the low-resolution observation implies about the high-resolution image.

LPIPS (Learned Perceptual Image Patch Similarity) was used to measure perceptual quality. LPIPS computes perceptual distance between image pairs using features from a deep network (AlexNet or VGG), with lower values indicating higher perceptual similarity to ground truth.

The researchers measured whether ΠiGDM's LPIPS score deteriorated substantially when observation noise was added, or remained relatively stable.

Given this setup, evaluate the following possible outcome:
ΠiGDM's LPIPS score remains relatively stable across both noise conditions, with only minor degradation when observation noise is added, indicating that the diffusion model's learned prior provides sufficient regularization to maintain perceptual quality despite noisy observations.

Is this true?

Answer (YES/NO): NO